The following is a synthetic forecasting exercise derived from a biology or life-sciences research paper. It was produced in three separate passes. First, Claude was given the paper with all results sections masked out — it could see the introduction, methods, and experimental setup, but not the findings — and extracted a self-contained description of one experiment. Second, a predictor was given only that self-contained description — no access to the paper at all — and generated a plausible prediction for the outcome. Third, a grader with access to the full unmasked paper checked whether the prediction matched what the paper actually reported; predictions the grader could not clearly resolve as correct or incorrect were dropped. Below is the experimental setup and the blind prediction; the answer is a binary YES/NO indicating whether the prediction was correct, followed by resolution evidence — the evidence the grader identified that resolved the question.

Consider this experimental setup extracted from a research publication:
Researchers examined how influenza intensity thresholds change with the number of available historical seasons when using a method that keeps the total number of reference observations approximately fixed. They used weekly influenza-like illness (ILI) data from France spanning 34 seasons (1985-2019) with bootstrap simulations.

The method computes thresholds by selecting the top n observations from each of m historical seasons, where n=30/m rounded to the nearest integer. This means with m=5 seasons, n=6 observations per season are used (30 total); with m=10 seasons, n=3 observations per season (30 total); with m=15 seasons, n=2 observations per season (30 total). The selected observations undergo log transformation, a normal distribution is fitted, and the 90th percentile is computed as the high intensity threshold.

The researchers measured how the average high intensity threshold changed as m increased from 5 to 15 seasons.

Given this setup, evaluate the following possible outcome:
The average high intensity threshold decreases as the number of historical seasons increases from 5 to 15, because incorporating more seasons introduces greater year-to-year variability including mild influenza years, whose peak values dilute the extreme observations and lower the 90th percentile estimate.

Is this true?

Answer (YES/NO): NO